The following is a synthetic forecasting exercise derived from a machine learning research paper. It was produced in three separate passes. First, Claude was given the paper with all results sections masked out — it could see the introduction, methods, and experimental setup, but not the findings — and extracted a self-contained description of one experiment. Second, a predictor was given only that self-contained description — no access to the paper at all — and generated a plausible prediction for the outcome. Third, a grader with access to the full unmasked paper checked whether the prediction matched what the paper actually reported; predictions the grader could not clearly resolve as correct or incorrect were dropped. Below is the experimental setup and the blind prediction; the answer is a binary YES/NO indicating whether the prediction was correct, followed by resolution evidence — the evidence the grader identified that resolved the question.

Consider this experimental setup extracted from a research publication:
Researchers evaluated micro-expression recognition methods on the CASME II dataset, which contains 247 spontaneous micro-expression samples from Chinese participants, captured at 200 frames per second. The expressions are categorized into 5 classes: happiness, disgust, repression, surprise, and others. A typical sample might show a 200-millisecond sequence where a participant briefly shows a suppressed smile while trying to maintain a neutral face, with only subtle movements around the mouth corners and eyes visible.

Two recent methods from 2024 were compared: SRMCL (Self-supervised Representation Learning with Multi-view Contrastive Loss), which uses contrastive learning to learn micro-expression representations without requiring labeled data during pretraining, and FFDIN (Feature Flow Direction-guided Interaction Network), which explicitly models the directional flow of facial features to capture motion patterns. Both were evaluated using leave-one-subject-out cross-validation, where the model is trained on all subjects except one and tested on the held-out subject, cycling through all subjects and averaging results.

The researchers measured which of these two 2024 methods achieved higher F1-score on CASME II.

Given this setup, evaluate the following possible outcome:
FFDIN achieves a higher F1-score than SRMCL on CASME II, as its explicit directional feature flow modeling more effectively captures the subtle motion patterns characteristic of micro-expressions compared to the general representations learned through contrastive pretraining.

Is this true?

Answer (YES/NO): YES